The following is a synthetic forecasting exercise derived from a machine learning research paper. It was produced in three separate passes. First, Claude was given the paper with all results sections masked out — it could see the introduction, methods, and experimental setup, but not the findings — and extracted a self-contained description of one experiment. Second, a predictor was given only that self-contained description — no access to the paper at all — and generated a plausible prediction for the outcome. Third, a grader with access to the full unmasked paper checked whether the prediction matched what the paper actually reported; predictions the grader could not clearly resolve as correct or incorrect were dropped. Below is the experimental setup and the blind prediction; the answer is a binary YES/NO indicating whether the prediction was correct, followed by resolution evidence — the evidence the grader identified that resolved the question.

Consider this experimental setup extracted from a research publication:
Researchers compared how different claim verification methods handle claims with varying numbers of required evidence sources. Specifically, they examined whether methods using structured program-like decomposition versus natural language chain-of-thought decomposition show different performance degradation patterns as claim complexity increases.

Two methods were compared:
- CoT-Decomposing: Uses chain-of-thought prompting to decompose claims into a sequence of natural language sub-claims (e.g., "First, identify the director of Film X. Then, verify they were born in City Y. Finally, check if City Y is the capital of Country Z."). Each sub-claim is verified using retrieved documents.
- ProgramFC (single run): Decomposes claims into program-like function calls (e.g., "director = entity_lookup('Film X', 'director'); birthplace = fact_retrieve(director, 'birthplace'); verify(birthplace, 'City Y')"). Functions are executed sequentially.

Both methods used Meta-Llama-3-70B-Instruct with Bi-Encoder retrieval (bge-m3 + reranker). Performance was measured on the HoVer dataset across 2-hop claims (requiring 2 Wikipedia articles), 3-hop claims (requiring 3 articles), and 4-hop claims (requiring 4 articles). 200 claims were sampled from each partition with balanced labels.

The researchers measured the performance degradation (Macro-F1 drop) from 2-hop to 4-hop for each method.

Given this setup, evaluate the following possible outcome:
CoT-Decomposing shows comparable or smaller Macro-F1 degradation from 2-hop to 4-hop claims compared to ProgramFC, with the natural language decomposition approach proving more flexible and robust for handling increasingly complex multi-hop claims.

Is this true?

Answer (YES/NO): NO